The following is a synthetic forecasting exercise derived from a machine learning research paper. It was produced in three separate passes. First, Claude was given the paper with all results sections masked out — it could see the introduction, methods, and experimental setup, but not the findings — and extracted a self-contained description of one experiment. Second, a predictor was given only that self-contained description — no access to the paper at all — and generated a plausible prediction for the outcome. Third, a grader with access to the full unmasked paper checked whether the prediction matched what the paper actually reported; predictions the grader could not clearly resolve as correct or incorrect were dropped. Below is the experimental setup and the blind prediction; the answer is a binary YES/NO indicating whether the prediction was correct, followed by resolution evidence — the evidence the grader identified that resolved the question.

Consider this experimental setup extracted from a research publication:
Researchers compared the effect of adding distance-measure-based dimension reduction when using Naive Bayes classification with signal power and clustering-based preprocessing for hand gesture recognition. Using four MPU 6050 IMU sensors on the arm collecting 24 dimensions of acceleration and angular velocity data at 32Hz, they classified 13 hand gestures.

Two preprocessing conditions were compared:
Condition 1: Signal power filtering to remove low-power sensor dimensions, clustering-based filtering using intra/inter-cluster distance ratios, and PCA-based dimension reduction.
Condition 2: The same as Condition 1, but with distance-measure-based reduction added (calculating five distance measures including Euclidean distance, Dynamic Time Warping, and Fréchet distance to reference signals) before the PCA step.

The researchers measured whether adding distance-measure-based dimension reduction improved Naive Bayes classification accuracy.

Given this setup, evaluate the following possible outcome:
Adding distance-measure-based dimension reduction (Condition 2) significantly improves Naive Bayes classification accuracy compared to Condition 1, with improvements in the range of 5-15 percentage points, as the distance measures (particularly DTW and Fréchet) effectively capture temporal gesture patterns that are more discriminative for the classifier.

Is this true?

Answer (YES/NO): YES